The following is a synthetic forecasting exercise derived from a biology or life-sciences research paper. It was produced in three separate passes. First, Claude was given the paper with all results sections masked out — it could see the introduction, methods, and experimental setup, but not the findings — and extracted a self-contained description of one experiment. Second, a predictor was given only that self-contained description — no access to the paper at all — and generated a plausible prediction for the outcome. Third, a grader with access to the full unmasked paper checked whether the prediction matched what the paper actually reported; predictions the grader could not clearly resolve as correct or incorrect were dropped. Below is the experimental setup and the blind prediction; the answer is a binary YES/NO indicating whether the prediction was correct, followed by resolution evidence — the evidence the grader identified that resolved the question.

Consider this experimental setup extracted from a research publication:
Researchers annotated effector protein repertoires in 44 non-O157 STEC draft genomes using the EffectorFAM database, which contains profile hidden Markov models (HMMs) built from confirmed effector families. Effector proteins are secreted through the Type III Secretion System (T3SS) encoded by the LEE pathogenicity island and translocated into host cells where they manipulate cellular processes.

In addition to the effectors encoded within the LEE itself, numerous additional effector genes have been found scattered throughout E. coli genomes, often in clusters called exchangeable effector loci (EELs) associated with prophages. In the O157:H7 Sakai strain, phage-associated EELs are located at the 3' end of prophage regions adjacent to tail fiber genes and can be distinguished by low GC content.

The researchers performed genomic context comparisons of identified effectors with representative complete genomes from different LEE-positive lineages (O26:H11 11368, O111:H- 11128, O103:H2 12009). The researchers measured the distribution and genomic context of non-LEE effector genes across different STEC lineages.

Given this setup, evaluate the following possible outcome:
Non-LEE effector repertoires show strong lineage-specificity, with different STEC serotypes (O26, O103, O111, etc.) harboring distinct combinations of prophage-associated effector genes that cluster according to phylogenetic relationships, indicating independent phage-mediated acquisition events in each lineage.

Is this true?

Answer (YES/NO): NO